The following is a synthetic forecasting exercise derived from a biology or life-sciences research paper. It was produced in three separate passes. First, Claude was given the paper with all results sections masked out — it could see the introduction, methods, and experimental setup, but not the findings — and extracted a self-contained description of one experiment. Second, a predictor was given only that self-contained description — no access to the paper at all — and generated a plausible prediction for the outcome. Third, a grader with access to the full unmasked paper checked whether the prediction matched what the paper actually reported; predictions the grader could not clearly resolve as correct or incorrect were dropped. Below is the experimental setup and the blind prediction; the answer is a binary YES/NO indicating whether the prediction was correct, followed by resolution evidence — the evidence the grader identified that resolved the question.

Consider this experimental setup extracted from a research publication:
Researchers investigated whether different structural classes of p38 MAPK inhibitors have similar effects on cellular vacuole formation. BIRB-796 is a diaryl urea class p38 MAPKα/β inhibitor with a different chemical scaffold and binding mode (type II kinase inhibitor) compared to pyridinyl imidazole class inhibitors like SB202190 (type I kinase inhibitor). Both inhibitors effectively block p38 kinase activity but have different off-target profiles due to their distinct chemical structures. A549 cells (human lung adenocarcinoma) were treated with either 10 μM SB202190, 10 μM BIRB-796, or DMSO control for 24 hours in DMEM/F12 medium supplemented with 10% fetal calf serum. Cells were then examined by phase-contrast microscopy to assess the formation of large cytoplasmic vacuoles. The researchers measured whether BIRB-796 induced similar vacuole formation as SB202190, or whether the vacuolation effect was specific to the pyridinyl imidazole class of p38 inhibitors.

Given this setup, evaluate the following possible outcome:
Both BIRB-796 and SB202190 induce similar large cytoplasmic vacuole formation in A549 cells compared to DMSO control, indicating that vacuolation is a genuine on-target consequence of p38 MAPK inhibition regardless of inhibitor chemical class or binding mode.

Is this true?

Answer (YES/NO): NO